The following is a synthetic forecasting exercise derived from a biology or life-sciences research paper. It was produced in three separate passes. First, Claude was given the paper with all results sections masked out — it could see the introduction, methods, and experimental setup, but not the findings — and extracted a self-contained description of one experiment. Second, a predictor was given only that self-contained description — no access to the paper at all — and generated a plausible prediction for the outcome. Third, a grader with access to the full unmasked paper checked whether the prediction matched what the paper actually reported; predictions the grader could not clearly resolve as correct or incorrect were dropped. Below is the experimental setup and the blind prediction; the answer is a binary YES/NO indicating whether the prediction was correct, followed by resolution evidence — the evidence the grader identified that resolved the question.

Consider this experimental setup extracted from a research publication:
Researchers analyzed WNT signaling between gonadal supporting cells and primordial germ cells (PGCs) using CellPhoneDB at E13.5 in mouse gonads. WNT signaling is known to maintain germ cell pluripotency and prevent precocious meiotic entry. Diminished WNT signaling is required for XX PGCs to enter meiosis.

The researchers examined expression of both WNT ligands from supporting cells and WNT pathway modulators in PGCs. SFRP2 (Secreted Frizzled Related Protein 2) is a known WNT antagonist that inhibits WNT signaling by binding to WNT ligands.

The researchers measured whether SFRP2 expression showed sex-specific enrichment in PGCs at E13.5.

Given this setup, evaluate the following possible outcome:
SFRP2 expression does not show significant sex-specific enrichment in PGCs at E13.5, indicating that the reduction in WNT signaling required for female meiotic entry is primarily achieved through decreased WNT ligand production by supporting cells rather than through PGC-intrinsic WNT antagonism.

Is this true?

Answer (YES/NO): NO